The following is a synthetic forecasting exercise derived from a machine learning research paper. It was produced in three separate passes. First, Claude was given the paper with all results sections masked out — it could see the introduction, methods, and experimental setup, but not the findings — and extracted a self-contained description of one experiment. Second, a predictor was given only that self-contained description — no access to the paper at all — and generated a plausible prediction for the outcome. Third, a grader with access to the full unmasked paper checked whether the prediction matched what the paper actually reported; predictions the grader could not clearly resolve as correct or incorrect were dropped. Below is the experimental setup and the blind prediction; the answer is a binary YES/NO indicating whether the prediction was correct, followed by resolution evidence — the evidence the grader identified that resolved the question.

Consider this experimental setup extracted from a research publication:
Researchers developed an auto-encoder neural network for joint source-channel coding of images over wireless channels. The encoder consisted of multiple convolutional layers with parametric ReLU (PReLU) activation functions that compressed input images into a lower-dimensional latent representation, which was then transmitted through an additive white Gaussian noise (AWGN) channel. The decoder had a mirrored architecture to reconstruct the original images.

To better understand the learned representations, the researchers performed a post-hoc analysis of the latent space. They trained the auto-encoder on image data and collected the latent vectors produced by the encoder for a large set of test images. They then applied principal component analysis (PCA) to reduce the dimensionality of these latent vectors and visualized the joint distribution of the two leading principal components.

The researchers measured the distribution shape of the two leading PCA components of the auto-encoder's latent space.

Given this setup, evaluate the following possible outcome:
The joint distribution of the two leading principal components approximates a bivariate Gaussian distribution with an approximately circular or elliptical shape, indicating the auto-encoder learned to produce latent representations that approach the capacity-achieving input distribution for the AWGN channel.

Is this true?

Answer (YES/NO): YES